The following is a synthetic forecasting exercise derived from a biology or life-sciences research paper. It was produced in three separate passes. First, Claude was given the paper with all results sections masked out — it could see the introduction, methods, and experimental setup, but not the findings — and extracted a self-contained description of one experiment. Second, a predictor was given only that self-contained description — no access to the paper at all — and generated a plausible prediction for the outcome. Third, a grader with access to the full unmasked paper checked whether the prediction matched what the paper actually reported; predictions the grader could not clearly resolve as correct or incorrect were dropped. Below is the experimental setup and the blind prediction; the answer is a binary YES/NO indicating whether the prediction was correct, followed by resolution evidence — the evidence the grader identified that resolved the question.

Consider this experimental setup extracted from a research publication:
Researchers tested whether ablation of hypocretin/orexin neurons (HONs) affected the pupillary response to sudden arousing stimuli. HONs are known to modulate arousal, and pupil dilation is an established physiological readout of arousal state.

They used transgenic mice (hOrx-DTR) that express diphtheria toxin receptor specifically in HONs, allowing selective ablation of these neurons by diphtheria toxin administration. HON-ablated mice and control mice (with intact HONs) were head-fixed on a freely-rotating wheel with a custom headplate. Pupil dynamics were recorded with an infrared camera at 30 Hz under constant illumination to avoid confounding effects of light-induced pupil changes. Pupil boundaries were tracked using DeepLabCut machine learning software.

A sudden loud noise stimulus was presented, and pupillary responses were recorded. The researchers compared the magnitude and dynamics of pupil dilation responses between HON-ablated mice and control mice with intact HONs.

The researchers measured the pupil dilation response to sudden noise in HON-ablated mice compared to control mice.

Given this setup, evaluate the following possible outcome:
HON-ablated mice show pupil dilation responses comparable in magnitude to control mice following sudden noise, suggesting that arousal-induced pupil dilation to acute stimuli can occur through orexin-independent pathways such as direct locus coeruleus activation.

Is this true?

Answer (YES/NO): YES